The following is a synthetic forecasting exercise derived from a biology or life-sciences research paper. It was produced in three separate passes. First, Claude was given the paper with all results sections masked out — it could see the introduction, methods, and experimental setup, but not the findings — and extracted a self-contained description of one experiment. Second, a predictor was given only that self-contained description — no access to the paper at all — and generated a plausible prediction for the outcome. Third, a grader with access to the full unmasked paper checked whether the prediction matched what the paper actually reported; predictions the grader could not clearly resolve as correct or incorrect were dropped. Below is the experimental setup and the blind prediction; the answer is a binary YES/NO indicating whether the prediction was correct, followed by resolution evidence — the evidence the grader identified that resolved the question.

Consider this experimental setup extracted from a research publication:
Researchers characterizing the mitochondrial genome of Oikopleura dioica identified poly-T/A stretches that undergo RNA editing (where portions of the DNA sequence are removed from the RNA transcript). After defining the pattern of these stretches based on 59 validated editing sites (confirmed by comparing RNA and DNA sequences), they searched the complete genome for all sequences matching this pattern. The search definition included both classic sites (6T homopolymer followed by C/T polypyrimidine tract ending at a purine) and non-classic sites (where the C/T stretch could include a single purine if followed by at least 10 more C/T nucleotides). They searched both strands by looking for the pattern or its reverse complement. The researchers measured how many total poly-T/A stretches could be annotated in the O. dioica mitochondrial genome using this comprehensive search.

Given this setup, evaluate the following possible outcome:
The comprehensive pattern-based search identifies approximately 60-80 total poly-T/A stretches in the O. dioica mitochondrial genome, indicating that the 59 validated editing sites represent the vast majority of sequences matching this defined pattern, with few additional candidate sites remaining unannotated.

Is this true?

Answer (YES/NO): YES